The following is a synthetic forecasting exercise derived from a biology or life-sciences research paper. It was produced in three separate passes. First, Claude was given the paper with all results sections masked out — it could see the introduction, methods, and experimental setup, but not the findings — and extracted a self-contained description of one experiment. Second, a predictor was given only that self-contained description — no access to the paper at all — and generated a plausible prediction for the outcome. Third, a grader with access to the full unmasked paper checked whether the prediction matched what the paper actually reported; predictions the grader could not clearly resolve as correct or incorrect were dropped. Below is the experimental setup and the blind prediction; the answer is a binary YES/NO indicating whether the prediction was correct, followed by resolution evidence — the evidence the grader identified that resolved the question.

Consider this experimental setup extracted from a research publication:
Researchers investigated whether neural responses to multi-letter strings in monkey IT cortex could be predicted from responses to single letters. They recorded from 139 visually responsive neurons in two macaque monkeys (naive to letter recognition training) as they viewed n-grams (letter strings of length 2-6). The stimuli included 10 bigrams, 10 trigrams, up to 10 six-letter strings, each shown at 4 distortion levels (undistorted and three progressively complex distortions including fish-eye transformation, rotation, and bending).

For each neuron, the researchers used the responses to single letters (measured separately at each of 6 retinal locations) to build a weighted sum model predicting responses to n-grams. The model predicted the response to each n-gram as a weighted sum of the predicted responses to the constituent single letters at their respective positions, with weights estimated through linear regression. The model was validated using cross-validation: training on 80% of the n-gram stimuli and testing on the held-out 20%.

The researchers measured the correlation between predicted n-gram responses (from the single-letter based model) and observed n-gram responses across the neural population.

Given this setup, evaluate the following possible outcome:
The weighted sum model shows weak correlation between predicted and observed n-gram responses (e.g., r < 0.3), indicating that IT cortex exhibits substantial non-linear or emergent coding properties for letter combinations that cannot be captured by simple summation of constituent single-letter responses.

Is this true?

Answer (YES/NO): NO